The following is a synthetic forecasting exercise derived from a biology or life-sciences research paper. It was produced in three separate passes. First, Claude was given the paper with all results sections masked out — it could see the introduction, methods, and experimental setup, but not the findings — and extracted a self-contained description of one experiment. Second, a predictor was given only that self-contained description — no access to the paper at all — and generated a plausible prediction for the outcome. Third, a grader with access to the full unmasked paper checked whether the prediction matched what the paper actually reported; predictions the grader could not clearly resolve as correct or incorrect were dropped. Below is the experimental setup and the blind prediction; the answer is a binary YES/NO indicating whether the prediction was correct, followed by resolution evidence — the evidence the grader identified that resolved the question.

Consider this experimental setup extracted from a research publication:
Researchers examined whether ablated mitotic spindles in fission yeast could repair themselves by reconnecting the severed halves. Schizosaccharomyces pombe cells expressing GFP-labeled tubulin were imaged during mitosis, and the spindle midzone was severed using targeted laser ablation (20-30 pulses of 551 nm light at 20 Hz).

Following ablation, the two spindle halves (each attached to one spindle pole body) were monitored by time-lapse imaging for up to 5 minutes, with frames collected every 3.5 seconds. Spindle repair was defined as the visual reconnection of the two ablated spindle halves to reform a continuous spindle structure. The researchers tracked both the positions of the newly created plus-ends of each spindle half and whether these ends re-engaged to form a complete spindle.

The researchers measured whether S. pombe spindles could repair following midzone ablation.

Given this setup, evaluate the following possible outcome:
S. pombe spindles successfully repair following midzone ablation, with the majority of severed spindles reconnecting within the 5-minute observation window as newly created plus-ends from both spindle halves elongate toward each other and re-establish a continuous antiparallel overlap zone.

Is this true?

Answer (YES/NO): NO